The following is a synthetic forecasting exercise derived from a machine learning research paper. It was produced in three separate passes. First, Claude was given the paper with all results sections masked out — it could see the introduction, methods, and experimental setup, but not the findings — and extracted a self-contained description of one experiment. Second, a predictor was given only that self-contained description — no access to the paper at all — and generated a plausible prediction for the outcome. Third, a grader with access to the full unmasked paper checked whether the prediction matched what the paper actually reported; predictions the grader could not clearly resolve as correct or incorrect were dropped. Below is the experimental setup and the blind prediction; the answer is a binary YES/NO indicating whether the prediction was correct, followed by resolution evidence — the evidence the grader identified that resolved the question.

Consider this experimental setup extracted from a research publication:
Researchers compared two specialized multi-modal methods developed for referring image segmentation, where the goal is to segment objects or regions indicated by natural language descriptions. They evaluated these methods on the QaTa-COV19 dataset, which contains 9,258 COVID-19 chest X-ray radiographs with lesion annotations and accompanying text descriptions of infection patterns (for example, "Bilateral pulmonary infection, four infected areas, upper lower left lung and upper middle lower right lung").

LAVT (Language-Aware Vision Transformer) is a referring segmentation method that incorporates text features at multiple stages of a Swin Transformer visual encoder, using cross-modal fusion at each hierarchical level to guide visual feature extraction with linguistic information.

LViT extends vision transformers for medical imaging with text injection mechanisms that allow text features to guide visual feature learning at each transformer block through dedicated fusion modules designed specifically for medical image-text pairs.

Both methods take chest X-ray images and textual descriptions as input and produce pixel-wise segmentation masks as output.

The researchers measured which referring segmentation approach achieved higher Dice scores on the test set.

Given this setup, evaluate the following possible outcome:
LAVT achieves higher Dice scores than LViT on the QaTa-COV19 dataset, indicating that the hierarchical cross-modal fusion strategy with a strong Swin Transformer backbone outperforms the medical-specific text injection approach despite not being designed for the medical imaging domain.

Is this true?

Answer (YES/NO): NO